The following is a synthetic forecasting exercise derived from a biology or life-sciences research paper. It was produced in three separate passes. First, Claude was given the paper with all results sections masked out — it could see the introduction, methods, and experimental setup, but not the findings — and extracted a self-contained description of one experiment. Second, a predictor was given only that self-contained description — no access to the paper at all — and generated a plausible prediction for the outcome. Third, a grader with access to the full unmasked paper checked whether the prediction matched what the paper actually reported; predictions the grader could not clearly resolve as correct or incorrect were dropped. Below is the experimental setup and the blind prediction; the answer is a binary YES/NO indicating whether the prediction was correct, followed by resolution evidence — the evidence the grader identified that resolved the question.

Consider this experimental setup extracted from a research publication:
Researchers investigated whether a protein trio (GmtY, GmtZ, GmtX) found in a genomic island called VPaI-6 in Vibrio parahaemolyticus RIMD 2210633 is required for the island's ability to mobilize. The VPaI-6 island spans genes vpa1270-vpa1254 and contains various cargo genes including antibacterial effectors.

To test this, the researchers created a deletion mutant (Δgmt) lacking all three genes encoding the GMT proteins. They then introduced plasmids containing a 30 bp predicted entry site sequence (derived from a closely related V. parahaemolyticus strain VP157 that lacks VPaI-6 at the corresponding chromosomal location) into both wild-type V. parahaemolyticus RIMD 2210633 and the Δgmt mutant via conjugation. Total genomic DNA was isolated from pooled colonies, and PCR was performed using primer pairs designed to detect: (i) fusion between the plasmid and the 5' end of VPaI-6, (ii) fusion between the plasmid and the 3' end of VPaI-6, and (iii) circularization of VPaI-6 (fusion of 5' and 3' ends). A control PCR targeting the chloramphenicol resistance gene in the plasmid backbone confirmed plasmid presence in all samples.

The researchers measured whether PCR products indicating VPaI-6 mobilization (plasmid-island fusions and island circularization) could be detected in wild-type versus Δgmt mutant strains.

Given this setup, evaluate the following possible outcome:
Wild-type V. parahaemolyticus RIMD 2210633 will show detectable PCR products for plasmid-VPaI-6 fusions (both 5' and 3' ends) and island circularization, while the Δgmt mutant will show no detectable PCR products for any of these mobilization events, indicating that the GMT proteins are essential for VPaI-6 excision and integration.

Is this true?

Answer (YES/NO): YES